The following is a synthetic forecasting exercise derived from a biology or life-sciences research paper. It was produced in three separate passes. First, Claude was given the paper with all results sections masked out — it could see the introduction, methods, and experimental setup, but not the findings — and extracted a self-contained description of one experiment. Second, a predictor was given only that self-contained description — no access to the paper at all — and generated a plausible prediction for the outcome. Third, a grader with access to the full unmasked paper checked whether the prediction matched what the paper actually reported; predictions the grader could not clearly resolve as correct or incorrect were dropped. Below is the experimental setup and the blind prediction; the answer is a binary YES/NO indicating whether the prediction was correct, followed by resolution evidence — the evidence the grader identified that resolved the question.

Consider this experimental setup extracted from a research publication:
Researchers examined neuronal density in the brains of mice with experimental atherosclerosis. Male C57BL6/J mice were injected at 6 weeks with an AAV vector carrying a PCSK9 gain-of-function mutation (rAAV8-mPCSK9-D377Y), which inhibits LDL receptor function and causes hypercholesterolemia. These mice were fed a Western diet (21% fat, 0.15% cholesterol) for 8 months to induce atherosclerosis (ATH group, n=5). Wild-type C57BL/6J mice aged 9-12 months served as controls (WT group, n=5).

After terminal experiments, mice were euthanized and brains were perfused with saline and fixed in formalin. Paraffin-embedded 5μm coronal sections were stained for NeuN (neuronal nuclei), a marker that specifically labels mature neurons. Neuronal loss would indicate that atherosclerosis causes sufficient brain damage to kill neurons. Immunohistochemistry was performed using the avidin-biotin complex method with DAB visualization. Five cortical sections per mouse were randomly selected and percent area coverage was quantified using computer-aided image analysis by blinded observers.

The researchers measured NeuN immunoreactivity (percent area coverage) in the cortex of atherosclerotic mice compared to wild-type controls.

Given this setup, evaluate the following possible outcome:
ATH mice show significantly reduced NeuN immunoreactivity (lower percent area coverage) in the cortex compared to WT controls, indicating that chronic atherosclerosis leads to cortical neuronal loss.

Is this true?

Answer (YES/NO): YES